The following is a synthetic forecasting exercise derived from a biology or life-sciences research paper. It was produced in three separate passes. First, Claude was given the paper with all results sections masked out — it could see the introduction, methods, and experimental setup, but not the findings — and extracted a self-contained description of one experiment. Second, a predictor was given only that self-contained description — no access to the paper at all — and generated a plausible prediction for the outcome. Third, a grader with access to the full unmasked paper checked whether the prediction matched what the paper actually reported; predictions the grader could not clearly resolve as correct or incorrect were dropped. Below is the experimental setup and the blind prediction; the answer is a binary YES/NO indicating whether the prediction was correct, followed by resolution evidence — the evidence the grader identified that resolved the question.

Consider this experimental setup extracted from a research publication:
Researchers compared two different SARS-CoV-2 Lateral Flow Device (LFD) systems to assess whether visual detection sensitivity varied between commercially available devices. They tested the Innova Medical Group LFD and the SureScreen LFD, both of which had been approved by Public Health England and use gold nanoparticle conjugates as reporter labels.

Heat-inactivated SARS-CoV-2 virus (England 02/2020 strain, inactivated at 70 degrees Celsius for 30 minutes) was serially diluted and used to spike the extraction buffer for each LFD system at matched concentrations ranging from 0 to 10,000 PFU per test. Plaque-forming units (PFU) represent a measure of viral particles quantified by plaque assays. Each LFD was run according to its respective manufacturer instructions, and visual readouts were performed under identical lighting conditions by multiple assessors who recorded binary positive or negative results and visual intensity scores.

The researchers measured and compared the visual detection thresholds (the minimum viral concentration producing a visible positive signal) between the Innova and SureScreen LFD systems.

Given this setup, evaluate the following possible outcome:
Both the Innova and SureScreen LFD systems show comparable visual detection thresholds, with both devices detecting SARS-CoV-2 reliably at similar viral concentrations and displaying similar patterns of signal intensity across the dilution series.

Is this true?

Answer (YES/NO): NO